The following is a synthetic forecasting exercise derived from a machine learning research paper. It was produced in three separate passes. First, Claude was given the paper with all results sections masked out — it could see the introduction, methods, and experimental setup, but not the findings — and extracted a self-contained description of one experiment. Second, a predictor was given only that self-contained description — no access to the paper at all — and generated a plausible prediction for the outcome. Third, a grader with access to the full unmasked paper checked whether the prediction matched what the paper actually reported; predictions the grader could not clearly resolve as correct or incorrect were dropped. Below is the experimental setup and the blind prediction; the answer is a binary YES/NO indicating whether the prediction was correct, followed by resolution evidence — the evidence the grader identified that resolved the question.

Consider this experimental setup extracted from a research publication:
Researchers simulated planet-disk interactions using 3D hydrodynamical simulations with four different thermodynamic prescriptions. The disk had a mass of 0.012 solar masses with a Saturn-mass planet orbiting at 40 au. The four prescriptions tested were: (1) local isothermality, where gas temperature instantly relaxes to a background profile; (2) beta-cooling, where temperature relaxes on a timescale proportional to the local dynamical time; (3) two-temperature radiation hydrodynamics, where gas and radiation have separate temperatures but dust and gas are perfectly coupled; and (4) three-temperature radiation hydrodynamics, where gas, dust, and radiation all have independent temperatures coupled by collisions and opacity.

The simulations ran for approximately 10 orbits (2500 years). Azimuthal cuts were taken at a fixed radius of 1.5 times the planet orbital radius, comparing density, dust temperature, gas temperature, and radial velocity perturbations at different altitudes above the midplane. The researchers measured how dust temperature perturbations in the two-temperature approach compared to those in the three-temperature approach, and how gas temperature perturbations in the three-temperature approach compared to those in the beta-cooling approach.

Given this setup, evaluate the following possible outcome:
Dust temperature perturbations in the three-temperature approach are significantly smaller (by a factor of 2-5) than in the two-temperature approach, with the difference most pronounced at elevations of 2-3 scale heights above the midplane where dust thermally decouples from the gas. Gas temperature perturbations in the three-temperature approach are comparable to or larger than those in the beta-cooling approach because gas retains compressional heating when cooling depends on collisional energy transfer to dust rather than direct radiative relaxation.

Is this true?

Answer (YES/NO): NO